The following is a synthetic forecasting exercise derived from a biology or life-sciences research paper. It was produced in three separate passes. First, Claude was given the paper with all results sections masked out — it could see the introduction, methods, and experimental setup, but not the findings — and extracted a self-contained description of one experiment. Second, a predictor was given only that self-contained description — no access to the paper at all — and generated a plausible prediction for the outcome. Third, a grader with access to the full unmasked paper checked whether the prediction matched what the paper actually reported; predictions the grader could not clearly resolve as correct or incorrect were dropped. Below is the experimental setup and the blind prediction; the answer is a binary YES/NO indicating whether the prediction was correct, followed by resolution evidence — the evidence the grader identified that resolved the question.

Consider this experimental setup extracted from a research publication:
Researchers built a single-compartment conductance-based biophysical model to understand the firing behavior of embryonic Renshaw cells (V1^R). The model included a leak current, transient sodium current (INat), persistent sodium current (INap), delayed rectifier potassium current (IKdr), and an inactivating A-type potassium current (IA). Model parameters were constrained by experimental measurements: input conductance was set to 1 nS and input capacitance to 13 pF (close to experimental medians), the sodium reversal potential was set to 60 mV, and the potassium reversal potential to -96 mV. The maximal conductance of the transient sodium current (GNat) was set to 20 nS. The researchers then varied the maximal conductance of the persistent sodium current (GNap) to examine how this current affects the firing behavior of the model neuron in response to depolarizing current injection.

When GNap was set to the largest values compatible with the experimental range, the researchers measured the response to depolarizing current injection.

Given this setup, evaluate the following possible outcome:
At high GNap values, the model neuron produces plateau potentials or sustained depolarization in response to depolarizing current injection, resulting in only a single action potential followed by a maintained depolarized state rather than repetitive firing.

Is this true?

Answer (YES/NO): YES